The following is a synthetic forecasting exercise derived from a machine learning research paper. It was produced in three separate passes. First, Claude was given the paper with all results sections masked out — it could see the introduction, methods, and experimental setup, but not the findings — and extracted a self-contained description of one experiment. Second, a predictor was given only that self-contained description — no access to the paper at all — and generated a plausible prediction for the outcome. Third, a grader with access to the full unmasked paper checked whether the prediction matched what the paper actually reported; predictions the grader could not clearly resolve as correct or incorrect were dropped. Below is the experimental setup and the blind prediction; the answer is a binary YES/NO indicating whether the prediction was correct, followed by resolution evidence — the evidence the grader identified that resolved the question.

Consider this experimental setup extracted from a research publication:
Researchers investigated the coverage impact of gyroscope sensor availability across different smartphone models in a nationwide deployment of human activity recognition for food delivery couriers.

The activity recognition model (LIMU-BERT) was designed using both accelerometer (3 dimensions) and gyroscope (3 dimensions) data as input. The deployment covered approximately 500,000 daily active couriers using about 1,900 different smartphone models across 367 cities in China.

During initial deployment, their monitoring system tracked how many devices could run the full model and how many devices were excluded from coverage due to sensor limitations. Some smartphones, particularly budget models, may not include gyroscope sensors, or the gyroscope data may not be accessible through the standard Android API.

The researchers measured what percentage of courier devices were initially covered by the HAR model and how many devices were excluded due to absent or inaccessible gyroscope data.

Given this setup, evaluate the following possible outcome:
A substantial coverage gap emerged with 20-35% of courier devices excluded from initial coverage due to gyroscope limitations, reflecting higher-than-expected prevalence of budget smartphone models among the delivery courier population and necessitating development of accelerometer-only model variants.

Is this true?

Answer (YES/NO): NO